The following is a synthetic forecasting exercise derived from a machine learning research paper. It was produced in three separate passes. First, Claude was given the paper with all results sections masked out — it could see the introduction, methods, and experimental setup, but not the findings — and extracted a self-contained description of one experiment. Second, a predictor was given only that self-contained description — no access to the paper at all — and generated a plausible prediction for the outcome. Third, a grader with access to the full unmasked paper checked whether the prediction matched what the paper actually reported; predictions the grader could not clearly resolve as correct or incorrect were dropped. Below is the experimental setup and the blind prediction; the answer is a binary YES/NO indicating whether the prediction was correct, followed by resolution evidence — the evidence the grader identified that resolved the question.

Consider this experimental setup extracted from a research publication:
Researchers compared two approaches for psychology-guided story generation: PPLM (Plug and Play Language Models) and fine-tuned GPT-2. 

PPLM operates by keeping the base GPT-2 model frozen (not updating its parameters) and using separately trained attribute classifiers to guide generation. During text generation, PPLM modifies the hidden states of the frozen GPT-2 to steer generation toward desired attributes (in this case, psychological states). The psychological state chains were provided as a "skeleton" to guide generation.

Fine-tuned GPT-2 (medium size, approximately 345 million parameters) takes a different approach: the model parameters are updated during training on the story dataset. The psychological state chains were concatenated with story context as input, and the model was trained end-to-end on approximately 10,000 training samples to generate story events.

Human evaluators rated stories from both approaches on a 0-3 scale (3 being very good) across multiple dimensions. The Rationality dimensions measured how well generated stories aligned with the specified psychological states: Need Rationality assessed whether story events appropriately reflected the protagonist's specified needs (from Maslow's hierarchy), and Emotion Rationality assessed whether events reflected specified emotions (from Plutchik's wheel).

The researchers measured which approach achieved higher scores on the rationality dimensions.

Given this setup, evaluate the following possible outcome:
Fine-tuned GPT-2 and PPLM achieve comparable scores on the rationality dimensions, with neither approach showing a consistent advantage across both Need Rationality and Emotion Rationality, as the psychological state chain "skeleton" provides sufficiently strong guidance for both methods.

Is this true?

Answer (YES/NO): NO